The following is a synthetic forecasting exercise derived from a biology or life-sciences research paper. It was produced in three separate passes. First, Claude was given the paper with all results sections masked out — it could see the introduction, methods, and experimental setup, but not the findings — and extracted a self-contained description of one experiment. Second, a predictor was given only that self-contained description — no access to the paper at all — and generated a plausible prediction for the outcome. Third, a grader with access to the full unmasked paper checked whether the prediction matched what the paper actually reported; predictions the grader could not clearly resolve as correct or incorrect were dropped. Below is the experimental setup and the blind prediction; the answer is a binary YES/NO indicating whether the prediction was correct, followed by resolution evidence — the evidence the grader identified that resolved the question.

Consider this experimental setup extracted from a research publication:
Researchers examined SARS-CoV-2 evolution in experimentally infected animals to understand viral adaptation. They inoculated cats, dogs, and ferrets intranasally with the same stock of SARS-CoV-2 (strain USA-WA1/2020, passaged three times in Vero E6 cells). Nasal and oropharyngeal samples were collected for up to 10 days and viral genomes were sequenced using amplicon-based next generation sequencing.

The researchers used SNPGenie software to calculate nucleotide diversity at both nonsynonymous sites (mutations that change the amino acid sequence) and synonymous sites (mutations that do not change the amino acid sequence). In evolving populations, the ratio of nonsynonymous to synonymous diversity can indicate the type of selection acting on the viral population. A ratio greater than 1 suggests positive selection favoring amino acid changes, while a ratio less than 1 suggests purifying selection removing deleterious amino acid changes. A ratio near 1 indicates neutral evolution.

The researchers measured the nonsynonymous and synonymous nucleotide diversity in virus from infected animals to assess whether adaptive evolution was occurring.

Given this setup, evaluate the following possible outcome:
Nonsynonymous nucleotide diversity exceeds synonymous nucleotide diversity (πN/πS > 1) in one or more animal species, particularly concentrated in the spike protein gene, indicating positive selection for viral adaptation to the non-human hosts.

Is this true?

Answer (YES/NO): YES